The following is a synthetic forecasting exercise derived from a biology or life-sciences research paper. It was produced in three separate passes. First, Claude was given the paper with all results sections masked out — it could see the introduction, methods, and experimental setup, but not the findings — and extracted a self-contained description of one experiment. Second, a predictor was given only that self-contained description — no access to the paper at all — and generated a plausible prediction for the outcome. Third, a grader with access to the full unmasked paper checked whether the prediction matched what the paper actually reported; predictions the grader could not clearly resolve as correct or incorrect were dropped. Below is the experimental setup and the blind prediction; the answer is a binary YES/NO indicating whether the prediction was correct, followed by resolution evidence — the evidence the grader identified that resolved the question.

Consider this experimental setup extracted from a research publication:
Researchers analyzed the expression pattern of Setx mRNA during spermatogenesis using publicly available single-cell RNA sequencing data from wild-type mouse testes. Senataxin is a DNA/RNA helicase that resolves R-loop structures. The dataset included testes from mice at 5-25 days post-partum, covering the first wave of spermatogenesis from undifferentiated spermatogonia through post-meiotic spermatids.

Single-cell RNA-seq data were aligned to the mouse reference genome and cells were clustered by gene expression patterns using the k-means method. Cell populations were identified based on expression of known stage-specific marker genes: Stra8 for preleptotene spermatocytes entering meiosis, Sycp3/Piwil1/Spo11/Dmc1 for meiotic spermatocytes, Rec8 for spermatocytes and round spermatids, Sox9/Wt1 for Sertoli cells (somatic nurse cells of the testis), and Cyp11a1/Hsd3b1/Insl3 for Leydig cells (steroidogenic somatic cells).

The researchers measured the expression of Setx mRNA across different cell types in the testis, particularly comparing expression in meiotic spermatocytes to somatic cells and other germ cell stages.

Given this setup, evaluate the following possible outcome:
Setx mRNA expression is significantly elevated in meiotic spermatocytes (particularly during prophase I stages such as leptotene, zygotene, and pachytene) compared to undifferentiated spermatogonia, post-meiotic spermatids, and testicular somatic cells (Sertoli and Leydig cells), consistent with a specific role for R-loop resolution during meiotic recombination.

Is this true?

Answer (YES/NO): YES